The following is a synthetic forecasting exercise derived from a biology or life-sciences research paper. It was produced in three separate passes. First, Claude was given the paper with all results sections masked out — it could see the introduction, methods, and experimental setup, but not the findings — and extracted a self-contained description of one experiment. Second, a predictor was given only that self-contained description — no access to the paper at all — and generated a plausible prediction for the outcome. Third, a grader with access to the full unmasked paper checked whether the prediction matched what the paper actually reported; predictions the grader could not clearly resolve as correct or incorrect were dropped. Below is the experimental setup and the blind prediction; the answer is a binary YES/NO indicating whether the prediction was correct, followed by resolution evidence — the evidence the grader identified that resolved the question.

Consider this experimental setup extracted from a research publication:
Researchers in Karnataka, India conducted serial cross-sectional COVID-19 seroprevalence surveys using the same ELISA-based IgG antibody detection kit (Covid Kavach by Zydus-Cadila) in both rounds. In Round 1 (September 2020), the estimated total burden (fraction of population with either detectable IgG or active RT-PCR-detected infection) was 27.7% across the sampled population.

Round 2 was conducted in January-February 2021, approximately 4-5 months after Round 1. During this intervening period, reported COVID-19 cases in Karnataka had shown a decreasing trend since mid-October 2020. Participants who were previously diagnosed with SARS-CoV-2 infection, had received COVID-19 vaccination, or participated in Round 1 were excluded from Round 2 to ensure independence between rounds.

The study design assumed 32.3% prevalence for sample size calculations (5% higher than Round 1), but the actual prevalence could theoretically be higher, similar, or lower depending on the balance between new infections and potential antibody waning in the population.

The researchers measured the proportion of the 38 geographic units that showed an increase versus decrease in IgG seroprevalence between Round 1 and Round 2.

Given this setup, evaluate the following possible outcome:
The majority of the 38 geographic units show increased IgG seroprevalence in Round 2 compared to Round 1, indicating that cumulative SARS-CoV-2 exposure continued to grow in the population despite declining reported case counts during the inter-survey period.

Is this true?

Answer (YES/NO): YES